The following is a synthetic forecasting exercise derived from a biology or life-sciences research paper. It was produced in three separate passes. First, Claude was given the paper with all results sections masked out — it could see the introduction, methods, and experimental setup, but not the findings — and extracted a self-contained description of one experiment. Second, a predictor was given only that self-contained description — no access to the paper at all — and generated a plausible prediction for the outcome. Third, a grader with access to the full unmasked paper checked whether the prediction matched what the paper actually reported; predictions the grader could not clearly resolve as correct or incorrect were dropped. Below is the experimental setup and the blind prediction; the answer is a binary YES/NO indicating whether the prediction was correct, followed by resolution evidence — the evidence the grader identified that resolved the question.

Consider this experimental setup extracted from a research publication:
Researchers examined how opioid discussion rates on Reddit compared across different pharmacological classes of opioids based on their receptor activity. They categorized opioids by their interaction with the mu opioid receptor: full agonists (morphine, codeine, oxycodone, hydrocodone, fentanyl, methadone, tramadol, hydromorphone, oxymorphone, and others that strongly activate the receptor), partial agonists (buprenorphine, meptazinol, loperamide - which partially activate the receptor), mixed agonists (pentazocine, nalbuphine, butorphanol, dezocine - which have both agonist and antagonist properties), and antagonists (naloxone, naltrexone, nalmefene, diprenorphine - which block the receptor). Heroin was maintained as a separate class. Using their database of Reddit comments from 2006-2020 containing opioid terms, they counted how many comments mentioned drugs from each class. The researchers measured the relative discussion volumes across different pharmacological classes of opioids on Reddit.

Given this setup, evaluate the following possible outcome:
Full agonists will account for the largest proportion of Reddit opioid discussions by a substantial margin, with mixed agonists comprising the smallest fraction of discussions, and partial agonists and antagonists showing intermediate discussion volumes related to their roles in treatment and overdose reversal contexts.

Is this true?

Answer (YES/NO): NO